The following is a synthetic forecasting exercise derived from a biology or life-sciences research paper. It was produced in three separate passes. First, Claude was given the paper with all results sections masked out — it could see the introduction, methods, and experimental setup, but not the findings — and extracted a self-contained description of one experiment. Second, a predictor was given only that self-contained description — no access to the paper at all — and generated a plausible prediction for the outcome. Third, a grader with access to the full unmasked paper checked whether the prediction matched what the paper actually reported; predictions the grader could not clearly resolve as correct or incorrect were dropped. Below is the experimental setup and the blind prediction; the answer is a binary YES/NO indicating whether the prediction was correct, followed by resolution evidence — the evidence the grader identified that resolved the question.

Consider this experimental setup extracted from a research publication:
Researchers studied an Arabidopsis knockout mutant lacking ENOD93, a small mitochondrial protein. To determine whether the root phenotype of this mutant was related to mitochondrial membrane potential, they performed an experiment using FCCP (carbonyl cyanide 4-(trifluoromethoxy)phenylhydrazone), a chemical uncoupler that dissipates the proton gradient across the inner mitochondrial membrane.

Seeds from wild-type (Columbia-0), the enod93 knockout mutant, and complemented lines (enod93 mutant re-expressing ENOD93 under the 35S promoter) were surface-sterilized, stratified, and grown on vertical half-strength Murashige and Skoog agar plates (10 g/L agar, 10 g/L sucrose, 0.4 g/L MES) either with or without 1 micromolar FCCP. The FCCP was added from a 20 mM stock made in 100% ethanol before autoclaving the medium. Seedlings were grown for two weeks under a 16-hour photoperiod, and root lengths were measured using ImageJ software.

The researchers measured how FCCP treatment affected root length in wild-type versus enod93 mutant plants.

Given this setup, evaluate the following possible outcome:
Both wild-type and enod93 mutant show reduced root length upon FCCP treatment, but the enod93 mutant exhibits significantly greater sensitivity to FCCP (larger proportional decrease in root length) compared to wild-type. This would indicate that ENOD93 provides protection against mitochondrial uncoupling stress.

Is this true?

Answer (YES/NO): YES